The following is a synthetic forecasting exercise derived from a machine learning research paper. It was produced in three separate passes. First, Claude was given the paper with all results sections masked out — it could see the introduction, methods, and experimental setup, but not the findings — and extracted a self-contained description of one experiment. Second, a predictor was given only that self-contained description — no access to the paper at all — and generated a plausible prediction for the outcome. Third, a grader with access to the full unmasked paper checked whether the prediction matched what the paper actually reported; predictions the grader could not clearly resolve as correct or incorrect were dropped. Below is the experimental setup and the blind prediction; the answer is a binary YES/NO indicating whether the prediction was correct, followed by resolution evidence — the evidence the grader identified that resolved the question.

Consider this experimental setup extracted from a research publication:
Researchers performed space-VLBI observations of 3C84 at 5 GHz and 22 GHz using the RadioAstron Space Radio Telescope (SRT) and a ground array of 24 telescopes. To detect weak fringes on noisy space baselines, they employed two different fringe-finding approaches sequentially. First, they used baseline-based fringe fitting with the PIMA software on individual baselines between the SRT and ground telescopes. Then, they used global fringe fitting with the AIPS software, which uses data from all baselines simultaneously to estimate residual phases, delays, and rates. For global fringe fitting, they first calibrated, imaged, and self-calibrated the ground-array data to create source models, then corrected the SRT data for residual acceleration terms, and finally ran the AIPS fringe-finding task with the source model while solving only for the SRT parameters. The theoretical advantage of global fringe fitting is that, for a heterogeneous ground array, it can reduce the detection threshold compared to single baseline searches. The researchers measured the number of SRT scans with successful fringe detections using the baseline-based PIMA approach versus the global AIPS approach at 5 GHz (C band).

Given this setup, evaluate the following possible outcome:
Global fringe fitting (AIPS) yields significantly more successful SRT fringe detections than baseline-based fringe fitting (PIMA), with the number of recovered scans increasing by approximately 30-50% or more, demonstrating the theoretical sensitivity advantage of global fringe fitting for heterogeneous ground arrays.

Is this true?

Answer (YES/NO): YES